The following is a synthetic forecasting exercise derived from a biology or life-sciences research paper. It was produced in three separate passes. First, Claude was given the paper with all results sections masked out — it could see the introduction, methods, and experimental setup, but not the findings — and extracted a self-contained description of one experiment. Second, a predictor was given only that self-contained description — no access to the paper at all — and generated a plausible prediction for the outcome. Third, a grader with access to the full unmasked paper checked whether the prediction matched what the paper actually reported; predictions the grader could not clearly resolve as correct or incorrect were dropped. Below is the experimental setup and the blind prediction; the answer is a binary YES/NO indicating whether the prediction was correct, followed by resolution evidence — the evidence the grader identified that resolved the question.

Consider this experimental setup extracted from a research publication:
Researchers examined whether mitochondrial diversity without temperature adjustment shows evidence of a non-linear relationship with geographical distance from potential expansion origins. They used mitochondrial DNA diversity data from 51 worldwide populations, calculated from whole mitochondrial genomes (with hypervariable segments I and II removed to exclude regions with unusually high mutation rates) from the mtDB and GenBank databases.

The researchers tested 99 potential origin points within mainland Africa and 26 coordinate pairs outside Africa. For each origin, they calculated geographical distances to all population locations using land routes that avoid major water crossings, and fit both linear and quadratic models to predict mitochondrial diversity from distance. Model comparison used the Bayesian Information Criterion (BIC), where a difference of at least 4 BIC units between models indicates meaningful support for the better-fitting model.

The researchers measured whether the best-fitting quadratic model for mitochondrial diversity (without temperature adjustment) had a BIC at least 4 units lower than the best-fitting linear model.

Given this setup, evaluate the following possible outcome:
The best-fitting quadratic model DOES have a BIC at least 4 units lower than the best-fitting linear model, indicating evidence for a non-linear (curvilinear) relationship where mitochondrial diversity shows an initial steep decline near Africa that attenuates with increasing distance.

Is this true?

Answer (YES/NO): YES